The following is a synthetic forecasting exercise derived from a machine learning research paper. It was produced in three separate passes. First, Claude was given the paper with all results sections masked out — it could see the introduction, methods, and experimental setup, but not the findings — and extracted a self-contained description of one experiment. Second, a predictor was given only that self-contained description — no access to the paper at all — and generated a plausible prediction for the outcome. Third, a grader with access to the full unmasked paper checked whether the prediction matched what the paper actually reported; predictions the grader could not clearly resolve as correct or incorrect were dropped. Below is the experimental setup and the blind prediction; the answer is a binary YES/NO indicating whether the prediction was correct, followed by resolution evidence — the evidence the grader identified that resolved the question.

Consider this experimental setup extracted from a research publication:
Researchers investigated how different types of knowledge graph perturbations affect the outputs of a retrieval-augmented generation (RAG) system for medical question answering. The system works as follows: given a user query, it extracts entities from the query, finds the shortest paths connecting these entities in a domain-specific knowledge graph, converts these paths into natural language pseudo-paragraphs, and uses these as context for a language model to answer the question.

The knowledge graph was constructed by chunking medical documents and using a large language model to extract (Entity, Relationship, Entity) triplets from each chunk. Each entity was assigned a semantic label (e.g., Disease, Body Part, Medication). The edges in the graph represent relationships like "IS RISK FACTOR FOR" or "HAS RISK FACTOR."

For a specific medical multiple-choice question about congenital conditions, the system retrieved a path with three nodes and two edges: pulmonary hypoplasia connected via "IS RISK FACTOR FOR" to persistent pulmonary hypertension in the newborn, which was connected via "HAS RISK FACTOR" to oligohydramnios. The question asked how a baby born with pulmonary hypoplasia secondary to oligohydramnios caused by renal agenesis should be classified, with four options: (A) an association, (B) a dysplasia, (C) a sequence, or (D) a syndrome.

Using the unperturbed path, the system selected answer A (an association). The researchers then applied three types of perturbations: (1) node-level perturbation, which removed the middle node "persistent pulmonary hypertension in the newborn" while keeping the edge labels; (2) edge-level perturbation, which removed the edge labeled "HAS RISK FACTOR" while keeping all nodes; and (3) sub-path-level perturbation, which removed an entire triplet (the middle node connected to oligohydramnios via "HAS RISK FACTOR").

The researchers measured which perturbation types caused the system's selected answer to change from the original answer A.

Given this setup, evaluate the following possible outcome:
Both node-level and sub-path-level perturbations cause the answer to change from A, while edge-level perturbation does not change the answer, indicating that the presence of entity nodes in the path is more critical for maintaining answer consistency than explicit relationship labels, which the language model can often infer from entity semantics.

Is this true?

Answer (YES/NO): NO